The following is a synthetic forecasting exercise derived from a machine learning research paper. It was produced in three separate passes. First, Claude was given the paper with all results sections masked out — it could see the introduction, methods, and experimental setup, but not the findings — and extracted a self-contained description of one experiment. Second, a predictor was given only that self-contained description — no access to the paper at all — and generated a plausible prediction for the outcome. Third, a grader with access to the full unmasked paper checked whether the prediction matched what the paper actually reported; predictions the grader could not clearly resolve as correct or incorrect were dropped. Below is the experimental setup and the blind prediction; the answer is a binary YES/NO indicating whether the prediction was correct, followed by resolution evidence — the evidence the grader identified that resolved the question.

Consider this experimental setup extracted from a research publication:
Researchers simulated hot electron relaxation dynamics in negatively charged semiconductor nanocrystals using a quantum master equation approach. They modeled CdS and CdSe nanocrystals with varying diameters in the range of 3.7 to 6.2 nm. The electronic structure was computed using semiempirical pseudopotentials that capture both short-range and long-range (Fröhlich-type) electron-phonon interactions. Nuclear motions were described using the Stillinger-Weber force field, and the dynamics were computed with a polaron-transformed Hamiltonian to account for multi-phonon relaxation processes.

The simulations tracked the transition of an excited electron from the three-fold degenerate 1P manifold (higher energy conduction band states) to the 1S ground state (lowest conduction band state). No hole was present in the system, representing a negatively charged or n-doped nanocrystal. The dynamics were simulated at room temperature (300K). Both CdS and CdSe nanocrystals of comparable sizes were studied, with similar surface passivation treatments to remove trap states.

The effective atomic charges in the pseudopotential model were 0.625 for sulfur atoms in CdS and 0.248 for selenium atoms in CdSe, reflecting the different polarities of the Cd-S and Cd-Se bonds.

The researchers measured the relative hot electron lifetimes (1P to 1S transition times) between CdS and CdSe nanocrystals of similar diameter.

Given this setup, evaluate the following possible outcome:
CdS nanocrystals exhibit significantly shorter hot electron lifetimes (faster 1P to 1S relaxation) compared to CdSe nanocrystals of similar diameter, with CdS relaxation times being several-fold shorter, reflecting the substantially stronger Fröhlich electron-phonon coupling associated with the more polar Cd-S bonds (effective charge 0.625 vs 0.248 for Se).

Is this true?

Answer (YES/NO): NO